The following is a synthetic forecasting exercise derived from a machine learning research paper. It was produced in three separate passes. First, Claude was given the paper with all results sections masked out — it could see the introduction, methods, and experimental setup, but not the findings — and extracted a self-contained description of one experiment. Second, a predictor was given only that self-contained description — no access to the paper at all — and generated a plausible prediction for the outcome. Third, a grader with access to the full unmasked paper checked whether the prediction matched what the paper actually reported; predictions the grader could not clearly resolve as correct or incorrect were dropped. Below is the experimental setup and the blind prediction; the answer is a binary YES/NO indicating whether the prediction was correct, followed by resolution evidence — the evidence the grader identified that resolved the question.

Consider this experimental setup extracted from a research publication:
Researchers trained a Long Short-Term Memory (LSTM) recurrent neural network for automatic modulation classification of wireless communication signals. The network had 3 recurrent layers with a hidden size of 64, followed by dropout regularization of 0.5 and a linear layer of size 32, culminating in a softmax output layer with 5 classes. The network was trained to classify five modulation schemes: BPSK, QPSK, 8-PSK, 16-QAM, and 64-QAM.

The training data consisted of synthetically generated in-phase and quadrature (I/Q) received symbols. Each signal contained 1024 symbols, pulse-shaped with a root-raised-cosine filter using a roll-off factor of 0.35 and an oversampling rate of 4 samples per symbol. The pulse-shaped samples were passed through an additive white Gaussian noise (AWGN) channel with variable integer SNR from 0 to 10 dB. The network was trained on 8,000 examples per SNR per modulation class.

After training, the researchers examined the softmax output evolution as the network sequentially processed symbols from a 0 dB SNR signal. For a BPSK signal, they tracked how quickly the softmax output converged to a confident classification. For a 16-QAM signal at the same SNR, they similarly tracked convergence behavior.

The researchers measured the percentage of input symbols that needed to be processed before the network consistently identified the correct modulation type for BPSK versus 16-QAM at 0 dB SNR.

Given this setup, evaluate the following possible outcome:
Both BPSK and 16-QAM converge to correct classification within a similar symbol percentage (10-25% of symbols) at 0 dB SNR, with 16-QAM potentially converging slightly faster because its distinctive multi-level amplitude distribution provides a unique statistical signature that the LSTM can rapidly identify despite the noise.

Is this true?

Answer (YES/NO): NO